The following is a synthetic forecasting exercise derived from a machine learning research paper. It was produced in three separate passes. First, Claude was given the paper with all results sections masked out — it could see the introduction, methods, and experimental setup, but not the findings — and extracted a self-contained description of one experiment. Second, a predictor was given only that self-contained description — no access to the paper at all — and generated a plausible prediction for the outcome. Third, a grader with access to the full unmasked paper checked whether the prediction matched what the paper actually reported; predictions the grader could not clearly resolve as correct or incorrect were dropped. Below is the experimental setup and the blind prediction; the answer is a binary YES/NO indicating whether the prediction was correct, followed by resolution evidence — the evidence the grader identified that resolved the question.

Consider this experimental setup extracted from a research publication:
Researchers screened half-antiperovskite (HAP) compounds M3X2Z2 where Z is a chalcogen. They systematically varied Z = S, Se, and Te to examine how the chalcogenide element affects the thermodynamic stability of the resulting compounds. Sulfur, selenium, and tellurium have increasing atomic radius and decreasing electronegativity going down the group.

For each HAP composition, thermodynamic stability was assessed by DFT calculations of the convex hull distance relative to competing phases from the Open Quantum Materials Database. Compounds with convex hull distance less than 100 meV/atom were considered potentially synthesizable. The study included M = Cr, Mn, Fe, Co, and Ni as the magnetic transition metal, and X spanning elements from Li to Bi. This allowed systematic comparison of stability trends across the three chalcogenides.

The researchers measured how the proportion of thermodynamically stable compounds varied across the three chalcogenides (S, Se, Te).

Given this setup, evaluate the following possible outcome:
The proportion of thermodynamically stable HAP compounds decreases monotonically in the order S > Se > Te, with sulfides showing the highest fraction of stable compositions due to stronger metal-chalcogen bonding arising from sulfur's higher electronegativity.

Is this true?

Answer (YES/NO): YES